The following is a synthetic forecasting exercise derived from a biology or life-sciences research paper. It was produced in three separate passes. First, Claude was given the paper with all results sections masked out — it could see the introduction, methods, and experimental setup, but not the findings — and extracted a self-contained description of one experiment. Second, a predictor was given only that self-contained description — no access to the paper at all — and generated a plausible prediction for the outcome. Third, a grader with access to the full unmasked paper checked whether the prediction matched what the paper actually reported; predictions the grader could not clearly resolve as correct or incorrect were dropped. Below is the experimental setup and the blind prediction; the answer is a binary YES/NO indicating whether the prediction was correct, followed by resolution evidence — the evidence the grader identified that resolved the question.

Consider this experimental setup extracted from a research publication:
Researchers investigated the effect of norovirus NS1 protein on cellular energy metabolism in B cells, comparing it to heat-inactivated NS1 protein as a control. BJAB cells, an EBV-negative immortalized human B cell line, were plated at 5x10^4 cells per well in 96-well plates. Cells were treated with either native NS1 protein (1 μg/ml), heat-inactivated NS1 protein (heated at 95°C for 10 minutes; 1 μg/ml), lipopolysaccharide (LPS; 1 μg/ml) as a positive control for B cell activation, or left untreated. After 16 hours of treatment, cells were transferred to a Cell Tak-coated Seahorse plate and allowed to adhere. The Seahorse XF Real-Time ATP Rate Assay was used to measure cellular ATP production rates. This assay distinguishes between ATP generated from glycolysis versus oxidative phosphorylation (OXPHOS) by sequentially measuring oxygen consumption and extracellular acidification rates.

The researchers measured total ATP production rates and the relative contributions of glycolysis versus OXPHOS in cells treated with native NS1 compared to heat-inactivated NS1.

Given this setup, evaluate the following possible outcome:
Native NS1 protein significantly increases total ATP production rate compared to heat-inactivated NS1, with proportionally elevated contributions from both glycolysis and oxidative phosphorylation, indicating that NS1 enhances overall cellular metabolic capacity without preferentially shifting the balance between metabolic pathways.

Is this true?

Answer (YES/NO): NO